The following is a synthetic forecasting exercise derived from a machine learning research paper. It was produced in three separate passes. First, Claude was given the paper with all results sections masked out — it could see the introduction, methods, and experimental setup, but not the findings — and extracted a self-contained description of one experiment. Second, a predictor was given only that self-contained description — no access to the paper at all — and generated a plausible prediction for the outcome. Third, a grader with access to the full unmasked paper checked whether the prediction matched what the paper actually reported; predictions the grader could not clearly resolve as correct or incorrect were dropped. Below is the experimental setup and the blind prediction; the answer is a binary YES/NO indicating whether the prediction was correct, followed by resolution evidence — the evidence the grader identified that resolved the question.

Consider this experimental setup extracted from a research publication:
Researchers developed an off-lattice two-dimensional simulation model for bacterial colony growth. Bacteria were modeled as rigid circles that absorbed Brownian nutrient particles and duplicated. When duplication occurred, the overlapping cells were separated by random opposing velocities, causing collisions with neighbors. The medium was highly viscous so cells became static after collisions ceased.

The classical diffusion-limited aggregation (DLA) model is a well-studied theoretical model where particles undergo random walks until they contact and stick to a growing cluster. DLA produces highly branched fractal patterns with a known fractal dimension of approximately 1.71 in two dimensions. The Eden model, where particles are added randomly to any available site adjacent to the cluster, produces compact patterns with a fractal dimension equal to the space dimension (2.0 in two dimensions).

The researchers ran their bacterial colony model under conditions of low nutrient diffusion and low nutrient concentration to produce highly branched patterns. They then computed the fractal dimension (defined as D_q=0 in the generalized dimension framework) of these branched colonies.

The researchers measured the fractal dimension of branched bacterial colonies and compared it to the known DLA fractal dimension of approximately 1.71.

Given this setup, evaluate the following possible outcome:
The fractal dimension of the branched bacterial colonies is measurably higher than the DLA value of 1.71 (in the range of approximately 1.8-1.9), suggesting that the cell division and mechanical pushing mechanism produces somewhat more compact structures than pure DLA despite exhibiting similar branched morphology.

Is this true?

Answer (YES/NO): NO